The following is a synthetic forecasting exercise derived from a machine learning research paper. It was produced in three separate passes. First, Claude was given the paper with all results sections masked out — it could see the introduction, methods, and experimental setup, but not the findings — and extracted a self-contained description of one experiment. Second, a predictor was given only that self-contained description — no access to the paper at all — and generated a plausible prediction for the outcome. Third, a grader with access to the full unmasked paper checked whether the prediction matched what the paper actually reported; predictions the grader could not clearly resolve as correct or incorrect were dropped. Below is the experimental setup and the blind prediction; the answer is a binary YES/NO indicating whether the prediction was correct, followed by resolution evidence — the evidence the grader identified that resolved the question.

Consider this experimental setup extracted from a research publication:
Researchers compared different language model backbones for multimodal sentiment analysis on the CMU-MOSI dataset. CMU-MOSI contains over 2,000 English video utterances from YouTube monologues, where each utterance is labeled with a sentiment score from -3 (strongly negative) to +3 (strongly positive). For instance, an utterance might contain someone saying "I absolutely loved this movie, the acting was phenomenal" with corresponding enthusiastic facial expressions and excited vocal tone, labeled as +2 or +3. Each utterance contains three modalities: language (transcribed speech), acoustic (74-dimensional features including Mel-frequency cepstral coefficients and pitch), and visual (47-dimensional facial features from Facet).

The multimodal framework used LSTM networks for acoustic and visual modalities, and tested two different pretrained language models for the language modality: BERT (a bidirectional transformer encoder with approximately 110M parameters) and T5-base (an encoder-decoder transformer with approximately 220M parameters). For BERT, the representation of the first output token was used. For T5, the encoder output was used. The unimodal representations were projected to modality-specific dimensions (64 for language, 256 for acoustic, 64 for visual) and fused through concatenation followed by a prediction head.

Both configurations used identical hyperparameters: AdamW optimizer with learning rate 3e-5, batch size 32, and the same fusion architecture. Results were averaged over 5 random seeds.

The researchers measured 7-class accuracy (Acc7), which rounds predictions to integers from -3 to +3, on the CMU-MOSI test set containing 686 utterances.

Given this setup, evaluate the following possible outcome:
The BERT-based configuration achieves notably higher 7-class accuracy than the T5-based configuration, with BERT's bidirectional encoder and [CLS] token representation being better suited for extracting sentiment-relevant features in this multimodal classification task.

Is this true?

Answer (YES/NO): NO